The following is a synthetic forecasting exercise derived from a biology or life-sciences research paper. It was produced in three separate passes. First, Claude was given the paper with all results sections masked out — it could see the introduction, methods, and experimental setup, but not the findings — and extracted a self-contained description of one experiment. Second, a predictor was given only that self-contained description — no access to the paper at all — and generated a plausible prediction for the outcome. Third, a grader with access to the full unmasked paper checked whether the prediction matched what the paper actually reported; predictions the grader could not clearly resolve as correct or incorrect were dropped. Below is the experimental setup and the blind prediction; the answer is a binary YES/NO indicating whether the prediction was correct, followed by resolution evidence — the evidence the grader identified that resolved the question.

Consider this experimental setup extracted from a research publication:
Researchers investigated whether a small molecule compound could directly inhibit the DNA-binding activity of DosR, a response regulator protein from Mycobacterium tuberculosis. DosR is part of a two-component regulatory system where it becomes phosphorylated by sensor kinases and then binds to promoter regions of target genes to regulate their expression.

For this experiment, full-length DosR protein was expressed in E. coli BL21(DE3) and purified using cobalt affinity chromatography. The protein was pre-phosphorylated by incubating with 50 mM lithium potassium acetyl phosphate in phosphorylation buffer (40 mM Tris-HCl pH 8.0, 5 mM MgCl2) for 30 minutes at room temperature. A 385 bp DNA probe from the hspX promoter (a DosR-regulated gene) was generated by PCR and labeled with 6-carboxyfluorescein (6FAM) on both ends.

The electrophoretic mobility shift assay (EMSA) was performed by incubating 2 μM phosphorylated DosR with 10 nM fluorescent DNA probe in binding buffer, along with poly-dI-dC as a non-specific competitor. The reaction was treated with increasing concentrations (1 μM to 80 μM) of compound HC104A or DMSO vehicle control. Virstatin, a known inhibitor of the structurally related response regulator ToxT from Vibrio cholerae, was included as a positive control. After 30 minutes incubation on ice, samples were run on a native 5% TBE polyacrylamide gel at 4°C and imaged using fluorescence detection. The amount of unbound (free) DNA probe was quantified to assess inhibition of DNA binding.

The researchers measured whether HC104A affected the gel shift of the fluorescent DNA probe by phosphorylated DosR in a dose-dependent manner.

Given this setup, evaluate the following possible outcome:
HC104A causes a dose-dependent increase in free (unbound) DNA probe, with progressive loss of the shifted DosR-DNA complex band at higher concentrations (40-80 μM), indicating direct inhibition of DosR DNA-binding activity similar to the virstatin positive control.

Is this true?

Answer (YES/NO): NO